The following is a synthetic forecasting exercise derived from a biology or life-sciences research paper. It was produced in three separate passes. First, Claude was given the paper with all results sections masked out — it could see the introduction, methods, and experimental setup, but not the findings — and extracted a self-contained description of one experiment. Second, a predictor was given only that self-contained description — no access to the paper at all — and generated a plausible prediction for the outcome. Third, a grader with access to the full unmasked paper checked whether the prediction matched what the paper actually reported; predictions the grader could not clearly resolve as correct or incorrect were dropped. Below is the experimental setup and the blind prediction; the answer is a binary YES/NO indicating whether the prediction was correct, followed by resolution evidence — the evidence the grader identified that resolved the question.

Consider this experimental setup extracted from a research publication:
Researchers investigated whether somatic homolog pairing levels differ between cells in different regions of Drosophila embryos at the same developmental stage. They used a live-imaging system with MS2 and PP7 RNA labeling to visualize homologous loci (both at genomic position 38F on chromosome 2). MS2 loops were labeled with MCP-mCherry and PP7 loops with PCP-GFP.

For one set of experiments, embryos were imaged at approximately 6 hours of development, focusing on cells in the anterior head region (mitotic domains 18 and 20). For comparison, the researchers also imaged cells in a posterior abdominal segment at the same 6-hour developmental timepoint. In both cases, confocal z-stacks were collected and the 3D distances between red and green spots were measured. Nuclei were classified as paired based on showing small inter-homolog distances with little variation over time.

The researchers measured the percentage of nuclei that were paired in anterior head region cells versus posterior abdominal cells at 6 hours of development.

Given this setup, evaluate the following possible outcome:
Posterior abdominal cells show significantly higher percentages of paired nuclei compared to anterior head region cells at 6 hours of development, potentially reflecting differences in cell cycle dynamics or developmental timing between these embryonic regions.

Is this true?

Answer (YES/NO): NO